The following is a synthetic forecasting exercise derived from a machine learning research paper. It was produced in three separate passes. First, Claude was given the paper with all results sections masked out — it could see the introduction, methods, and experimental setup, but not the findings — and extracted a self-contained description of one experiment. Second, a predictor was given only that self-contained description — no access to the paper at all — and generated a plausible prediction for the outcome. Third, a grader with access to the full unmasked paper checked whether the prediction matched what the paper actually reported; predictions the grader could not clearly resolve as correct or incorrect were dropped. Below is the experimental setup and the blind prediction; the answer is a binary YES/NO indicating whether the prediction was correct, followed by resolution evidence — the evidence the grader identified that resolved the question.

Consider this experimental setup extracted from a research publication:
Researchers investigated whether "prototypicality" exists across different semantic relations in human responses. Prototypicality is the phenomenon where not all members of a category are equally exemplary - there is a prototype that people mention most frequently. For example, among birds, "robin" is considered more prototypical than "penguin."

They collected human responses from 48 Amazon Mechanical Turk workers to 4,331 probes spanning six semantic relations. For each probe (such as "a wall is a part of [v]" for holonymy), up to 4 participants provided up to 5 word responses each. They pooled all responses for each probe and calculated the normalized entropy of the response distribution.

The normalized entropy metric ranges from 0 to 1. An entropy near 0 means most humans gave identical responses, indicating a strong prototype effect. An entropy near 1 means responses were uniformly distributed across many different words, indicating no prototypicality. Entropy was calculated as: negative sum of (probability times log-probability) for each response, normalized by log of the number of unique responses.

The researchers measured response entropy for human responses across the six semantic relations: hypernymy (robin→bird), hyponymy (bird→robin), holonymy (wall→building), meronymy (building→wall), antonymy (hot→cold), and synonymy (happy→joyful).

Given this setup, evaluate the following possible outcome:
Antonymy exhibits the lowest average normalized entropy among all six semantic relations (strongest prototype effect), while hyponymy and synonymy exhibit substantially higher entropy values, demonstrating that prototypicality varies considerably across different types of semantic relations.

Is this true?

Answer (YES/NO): NO